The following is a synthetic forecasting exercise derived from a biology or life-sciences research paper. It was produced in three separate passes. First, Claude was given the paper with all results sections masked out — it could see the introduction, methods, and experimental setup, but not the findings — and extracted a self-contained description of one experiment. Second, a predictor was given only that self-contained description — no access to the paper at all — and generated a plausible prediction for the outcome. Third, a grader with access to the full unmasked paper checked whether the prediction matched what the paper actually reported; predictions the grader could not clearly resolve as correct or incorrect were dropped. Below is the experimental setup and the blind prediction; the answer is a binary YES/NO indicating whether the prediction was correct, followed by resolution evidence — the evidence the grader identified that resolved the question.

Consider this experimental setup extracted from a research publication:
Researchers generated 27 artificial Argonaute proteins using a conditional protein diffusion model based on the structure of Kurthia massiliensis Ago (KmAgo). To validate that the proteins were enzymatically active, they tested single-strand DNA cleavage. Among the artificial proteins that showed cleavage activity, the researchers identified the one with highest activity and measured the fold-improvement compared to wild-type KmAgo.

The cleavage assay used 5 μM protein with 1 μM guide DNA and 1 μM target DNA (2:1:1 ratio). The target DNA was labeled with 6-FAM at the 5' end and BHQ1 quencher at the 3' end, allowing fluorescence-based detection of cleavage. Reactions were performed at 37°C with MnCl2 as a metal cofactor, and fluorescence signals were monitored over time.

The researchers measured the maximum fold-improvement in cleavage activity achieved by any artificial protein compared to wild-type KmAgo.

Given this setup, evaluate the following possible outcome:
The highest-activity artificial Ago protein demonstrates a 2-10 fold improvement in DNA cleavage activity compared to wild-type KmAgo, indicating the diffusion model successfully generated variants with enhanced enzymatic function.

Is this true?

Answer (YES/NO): YES